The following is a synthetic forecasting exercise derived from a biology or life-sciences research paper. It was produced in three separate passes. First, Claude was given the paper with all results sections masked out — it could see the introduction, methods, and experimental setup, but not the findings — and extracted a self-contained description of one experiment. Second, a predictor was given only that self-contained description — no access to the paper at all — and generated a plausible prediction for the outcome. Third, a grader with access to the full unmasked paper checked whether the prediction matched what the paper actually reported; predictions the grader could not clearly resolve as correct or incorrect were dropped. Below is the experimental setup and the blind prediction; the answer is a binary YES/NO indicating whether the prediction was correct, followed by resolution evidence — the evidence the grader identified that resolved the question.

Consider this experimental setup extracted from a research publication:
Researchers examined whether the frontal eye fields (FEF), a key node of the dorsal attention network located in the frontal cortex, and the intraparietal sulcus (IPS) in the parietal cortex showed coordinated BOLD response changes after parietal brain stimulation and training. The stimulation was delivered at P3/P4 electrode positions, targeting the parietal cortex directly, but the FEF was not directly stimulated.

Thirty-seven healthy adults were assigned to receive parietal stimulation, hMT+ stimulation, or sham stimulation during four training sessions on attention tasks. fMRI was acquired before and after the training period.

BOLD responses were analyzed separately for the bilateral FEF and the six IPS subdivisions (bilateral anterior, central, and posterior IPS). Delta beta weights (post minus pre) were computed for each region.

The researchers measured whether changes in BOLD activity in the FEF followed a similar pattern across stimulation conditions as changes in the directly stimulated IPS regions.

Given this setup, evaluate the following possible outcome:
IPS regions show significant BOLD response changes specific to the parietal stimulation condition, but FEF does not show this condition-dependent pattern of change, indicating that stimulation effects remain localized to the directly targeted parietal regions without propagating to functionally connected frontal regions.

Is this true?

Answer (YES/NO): NO